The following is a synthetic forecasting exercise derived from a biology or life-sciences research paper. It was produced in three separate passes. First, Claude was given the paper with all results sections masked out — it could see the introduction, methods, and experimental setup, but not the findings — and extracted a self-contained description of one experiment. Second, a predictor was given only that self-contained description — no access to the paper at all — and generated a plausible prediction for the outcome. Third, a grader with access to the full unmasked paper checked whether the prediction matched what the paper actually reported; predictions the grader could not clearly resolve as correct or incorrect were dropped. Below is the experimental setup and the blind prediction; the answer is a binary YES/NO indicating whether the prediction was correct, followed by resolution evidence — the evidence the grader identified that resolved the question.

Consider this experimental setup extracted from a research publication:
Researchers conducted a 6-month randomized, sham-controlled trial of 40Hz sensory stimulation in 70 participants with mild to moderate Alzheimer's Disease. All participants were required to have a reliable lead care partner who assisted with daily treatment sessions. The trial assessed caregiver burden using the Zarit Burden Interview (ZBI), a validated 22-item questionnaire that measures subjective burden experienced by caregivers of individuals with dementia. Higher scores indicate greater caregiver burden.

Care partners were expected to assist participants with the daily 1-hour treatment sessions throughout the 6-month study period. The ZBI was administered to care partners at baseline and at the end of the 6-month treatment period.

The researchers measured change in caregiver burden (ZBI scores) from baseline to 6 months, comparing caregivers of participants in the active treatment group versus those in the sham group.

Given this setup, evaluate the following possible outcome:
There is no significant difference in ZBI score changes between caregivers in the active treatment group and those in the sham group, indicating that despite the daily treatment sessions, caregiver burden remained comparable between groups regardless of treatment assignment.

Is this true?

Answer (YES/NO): NO